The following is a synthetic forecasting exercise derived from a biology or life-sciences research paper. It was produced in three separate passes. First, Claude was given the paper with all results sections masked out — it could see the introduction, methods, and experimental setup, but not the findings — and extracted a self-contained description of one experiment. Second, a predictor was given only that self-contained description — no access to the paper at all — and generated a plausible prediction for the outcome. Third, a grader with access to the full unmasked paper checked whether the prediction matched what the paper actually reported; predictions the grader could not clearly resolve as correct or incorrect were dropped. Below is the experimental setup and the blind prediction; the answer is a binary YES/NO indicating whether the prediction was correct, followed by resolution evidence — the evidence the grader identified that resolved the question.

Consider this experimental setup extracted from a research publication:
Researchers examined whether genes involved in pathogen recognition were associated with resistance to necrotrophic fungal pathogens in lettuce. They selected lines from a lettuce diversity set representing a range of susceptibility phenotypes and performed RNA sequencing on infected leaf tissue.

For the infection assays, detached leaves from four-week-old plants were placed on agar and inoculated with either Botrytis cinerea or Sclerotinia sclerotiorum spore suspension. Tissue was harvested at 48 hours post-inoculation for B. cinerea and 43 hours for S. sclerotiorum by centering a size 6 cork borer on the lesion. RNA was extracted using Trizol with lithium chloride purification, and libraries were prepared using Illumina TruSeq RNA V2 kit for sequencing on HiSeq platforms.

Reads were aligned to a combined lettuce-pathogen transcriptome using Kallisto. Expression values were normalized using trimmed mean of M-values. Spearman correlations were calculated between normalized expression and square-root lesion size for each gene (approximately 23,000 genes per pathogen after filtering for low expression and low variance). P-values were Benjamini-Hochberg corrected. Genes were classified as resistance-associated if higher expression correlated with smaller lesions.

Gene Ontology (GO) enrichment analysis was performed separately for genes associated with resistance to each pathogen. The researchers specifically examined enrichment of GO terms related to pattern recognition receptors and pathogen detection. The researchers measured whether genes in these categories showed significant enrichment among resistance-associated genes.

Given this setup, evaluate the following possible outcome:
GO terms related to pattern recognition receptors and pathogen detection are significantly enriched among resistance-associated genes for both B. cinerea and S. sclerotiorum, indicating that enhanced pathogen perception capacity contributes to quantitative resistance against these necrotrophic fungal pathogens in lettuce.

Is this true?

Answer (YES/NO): NO